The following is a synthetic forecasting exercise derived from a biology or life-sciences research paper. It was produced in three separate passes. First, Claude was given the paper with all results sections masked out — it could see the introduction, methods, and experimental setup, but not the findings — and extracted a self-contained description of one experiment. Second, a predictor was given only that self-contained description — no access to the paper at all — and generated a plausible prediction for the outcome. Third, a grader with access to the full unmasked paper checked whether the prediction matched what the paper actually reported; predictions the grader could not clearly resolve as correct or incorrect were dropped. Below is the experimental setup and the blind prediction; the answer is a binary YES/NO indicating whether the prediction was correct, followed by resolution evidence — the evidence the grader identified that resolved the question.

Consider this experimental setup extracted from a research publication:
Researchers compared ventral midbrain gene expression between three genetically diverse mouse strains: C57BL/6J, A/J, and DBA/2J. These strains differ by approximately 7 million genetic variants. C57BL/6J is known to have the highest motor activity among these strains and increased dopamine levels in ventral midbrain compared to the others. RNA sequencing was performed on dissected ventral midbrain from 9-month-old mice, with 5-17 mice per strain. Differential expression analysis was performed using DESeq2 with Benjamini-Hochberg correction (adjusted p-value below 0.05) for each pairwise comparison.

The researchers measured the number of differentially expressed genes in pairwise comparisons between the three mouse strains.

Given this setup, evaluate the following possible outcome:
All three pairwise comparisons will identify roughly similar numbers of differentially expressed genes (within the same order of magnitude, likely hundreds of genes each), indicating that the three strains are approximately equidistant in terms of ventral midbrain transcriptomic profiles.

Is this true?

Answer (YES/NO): NO